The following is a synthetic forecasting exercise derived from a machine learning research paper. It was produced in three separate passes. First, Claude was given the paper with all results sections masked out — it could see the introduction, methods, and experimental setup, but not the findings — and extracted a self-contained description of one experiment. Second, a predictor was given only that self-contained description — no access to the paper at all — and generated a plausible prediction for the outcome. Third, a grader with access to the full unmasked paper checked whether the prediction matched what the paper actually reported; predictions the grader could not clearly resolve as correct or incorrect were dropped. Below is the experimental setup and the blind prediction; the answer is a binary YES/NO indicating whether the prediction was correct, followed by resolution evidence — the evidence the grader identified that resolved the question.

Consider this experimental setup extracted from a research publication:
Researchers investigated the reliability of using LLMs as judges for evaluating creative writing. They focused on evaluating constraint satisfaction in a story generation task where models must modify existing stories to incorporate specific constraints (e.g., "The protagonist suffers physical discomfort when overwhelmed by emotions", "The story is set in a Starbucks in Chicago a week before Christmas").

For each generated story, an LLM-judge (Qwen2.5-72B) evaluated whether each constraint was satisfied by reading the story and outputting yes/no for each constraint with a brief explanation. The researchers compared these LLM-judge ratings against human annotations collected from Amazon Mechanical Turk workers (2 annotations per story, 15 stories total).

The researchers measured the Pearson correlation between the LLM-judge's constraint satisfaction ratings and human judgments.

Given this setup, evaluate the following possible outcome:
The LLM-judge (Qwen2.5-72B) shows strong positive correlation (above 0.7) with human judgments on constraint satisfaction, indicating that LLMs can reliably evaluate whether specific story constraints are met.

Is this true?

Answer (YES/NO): NO